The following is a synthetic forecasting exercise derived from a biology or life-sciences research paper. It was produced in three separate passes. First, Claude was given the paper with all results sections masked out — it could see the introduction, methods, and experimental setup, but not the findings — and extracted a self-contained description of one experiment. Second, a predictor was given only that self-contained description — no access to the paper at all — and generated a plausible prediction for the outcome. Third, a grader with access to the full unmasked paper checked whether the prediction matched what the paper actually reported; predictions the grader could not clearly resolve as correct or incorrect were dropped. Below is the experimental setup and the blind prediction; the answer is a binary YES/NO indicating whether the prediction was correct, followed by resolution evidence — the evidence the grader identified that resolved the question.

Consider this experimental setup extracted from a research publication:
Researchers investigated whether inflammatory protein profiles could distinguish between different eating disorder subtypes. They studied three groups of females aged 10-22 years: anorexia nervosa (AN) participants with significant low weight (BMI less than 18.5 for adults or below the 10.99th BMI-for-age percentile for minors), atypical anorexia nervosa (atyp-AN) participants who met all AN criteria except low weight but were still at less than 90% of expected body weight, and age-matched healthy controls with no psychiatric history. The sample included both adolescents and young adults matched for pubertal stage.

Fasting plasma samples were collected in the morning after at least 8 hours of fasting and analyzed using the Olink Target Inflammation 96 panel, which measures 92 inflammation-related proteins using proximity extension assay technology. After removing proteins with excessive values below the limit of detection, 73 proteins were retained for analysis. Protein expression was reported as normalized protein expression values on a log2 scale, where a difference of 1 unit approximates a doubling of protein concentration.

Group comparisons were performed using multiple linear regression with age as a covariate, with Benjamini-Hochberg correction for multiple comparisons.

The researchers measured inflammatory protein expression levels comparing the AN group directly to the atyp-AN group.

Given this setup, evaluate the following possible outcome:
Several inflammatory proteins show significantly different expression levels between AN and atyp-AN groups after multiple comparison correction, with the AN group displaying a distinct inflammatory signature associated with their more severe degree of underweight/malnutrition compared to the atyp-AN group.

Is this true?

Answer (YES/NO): NO